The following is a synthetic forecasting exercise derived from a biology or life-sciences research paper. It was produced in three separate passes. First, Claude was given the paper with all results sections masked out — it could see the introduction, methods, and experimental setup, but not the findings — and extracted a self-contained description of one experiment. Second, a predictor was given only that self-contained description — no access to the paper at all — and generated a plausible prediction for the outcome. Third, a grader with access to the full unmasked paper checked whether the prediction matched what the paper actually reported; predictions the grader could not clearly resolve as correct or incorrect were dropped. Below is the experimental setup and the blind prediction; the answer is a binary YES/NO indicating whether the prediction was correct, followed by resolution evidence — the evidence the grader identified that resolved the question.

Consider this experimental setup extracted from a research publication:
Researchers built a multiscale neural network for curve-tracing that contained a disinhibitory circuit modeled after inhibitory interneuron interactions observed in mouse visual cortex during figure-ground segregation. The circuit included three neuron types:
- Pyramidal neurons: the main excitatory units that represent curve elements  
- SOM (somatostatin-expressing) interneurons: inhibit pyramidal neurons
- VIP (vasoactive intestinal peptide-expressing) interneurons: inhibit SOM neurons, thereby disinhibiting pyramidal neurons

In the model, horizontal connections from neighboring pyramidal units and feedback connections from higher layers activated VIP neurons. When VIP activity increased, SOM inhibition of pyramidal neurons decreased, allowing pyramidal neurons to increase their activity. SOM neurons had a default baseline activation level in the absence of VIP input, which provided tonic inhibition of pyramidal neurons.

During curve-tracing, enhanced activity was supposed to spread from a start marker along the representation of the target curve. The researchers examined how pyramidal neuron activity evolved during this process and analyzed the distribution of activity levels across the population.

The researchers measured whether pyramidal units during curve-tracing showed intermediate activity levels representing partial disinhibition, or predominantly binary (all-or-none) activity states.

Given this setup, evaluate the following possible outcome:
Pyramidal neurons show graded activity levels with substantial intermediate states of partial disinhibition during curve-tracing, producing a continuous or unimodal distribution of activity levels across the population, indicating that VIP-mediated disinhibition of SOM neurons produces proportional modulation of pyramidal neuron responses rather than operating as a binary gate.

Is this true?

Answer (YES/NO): NO